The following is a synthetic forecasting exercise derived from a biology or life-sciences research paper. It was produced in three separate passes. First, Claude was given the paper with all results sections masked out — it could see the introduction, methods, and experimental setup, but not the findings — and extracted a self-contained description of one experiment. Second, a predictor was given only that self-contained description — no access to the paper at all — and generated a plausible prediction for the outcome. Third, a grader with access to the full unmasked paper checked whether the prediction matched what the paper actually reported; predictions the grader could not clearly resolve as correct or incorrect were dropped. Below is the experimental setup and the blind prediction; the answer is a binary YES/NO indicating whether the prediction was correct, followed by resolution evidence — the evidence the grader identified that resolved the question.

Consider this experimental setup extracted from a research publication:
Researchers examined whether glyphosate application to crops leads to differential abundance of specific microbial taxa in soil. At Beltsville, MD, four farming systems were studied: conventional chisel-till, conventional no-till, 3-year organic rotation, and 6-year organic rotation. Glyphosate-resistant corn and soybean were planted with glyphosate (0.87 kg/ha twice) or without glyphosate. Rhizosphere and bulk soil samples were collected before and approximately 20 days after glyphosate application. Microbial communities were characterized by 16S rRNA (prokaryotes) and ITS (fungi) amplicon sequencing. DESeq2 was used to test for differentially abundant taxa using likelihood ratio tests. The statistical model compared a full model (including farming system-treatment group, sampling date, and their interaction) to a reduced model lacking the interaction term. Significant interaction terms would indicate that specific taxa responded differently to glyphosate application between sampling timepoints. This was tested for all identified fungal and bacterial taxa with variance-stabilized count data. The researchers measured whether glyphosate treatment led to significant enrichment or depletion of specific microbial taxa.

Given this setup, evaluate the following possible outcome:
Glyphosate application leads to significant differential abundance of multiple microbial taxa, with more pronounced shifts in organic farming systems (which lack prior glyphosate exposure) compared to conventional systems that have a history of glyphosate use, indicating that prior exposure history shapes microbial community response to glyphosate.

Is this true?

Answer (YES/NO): NO